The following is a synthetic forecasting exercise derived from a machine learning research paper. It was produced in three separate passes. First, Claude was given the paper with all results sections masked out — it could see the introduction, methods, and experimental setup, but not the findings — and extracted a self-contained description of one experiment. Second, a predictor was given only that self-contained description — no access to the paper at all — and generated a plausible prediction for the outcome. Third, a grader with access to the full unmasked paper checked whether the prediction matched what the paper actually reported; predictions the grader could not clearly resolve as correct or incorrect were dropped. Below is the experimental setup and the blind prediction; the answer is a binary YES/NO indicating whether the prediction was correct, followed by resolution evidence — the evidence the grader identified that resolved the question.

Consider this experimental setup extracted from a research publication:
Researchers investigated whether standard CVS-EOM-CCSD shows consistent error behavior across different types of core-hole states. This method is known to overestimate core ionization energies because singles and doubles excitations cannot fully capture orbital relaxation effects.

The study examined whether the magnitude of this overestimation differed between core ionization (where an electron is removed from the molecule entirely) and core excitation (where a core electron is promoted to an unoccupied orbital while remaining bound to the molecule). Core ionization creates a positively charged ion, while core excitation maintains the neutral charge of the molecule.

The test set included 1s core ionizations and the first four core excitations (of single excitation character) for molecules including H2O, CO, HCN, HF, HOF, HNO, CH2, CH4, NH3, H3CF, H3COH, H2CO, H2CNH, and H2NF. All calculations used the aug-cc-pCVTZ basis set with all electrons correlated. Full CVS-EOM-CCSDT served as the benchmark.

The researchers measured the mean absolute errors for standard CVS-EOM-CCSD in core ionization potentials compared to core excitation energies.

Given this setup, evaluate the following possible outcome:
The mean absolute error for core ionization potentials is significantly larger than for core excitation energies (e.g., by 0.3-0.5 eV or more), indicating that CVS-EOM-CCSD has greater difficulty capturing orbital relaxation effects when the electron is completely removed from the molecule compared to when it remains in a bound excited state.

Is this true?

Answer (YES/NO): NO